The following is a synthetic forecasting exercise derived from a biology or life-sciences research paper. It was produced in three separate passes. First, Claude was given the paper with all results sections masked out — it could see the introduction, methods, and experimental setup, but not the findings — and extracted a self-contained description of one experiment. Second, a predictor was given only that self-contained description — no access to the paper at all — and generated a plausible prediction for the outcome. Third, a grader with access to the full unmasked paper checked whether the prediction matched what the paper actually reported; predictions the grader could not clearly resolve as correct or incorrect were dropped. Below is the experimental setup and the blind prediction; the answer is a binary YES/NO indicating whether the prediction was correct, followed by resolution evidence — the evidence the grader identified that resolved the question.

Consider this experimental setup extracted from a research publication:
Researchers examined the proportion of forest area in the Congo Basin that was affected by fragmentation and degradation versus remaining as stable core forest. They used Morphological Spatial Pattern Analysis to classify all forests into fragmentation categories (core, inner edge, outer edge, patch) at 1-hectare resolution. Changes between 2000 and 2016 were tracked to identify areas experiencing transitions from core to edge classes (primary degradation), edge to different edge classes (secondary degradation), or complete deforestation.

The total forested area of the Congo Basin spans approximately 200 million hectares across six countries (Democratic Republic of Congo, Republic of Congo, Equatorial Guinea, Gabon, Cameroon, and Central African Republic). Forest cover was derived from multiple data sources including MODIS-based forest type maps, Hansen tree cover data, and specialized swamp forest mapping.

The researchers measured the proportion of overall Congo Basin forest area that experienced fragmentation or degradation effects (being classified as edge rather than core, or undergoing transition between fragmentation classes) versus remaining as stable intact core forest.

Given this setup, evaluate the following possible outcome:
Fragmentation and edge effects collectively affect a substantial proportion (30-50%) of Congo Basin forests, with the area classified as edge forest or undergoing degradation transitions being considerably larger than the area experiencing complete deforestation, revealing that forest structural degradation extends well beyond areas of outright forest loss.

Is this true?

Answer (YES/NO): YES